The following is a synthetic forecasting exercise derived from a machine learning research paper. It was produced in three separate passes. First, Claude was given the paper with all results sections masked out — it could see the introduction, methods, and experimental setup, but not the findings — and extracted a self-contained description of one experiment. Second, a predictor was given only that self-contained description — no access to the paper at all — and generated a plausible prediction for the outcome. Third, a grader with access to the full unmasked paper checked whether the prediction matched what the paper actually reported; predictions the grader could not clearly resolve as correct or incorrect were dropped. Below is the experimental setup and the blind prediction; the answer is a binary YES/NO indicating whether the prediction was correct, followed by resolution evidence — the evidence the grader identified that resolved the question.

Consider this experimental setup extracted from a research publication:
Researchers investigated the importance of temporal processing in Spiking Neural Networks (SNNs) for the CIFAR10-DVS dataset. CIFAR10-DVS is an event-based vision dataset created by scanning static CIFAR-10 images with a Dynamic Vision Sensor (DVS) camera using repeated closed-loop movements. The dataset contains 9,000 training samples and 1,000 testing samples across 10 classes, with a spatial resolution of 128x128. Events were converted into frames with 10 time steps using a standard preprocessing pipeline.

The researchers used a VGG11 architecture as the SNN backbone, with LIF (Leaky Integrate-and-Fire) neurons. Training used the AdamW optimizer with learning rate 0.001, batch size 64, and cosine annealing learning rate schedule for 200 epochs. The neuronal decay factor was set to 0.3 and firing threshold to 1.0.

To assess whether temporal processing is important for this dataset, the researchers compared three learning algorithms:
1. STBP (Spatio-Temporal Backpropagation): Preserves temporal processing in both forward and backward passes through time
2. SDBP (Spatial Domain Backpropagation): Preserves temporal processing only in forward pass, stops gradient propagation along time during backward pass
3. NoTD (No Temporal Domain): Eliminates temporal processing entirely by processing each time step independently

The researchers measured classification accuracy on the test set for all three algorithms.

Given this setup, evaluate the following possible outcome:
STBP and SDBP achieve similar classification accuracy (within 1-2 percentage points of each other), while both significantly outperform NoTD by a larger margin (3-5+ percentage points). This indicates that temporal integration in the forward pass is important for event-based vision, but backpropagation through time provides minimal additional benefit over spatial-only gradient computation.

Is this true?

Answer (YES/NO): NO